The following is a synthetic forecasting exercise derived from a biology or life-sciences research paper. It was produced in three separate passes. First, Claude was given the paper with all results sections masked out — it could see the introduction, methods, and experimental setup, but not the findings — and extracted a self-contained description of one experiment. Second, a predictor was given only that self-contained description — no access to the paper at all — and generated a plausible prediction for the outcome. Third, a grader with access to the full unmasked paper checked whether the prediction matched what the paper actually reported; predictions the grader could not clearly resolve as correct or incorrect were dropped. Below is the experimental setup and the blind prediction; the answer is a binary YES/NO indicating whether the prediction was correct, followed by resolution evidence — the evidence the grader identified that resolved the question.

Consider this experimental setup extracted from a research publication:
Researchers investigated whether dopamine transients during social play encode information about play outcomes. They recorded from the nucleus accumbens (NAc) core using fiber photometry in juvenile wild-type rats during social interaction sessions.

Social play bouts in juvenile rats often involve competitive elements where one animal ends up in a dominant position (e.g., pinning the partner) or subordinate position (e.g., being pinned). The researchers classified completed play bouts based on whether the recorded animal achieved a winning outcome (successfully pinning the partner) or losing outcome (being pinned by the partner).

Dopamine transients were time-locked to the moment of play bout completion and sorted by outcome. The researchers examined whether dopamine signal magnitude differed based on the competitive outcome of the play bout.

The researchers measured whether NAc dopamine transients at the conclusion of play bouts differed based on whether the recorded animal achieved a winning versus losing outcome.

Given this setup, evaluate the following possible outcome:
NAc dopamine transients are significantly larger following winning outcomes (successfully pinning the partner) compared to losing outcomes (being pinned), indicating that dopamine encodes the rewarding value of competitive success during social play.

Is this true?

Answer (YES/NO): YES